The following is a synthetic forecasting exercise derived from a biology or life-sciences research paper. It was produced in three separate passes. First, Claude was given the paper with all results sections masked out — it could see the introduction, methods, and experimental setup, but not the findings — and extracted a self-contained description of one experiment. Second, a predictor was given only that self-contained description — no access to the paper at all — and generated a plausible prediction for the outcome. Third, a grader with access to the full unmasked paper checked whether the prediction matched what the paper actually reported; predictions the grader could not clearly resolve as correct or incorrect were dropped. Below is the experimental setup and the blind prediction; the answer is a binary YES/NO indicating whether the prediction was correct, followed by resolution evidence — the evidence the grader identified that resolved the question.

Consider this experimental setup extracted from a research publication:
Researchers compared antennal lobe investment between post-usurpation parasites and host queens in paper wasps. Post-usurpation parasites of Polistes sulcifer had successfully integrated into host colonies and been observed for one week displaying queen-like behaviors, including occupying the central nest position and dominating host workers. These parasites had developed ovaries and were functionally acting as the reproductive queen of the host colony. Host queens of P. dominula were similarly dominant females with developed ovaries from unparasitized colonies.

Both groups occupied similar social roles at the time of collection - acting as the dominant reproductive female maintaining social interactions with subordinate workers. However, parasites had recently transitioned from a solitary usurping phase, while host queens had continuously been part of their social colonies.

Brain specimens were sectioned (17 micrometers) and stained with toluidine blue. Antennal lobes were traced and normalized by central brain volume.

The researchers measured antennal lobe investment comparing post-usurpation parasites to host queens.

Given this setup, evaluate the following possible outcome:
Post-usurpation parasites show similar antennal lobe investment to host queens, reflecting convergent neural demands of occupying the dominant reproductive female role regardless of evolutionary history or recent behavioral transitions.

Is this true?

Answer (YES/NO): NO